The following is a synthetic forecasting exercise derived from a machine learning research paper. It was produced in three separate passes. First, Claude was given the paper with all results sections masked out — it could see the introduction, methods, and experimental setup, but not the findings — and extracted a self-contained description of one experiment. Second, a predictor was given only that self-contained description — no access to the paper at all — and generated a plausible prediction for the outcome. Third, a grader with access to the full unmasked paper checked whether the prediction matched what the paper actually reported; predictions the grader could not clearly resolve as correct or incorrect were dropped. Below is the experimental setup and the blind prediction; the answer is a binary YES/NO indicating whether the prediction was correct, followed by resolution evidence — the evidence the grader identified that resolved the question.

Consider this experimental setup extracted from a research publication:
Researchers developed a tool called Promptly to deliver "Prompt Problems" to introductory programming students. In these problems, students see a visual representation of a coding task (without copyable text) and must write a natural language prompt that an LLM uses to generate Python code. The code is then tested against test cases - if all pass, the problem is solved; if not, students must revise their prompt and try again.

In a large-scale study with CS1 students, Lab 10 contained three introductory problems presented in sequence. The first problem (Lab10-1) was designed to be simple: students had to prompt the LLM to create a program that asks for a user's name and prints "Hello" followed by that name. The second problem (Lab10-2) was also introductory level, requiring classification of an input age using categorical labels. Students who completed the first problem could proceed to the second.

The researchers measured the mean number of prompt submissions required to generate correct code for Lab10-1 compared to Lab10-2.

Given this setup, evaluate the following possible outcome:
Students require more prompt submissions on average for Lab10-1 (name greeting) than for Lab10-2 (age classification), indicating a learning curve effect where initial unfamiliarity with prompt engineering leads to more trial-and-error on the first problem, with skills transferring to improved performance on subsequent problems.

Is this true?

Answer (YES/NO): YES